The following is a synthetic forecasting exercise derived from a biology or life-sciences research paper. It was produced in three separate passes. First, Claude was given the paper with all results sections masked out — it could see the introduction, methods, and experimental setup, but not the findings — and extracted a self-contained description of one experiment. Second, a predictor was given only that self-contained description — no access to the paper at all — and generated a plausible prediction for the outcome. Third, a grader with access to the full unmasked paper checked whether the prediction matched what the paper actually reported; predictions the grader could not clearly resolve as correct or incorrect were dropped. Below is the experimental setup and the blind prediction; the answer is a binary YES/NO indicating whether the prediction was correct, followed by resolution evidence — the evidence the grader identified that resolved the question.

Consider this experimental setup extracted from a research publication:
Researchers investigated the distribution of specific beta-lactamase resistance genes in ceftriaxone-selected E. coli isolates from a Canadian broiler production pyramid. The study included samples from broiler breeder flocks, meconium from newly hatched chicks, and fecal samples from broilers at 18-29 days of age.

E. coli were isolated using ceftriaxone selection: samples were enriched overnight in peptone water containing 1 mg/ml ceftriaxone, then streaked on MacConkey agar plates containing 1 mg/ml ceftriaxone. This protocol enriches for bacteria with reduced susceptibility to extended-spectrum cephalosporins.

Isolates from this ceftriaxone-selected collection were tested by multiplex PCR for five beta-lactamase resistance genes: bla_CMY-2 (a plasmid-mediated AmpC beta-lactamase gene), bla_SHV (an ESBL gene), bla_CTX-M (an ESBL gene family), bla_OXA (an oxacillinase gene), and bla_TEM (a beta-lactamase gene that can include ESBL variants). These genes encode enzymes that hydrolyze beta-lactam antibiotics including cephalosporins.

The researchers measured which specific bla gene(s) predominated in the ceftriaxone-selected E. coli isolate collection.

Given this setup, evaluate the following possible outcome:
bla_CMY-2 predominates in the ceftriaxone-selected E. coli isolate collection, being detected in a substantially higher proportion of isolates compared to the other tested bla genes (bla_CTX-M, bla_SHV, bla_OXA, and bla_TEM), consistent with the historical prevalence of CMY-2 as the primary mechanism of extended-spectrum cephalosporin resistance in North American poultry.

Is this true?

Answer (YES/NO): YES